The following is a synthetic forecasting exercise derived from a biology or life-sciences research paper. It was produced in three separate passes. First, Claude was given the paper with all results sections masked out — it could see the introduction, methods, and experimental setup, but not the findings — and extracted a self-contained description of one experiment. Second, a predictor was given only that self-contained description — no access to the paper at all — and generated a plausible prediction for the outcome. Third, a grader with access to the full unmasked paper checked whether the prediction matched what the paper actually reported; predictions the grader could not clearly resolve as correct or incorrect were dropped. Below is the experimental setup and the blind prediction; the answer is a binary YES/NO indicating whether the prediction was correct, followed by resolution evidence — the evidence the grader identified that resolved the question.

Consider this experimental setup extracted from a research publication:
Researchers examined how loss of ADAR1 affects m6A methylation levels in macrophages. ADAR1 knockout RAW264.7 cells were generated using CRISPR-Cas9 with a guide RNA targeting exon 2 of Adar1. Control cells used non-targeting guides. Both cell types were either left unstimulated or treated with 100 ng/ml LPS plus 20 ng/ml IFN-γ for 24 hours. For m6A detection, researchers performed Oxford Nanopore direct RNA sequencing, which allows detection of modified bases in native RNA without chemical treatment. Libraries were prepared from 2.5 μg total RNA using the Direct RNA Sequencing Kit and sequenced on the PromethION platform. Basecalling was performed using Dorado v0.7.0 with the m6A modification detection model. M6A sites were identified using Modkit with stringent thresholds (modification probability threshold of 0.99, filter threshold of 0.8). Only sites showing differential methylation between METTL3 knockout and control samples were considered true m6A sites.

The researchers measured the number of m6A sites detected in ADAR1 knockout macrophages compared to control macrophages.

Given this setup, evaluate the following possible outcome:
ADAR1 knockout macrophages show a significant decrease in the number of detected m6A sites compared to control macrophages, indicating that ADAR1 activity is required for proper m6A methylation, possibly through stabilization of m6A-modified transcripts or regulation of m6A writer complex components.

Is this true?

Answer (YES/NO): NO